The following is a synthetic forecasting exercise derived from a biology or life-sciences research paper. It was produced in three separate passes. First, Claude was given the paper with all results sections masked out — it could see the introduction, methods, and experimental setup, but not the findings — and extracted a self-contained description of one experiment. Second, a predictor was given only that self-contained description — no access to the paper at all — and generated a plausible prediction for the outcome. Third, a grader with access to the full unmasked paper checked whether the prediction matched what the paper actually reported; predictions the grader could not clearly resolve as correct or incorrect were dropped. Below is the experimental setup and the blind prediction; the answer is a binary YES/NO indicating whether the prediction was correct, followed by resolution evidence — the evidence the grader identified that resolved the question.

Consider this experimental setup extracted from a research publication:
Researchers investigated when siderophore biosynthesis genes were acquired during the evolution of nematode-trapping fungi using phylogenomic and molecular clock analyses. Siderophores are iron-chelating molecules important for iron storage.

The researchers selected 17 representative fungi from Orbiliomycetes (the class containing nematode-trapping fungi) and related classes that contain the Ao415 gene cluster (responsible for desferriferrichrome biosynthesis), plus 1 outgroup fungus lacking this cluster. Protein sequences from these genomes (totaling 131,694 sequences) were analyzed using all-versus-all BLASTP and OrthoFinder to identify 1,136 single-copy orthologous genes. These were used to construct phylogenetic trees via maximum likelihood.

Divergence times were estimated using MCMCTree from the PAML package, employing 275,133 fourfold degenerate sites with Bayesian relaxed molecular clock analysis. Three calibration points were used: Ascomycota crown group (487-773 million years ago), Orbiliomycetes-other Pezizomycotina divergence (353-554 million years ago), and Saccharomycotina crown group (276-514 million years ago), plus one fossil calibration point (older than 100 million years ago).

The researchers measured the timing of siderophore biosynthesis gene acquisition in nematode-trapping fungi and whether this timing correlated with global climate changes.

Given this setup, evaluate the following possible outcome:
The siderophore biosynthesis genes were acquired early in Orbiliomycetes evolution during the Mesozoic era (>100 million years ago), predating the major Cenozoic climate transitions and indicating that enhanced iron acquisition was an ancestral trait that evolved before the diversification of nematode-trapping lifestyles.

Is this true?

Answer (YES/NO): NO